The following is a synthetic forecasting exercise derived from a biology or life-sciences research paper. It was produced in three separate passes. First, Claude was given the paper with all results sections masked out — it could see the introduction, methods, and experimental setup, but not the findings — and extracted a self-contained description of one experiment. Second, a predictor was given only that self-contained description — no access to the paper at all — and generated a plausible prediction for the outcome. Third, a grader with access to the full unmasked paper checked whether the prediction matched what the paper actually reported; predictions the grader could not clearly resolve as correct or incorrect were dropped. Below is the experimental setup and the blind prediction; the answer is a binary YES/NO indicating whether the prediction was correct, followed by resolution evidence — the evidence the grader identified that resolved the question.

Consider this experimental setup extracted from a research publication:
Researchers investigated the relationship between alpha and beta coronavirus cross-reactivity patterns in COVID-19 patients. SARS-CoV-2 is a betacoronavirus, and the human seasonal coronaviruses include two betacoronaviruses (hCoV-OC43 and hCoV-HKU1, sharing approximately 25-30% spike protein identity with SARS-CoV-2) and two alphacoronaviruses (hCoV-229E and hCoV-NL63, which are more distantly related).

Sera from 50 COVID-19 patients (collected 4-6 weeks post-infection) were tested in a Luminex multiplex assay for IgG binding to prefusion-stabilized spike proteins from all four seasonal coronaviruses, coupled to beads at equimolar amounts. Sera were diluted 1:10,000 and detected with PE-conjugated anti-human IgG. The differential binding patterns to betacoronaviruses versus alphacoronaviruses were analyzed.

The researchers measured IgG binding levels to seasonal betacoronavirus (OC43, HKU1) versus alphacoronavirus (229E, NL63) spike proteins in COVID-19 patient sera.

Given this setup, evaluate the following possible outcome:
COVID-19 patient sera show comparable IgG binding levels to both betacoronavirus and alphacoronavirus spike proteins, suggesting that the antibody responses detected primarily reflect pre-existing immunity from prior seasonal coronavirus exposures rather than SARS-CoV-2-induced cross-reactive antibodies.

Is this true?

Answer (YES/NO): NO